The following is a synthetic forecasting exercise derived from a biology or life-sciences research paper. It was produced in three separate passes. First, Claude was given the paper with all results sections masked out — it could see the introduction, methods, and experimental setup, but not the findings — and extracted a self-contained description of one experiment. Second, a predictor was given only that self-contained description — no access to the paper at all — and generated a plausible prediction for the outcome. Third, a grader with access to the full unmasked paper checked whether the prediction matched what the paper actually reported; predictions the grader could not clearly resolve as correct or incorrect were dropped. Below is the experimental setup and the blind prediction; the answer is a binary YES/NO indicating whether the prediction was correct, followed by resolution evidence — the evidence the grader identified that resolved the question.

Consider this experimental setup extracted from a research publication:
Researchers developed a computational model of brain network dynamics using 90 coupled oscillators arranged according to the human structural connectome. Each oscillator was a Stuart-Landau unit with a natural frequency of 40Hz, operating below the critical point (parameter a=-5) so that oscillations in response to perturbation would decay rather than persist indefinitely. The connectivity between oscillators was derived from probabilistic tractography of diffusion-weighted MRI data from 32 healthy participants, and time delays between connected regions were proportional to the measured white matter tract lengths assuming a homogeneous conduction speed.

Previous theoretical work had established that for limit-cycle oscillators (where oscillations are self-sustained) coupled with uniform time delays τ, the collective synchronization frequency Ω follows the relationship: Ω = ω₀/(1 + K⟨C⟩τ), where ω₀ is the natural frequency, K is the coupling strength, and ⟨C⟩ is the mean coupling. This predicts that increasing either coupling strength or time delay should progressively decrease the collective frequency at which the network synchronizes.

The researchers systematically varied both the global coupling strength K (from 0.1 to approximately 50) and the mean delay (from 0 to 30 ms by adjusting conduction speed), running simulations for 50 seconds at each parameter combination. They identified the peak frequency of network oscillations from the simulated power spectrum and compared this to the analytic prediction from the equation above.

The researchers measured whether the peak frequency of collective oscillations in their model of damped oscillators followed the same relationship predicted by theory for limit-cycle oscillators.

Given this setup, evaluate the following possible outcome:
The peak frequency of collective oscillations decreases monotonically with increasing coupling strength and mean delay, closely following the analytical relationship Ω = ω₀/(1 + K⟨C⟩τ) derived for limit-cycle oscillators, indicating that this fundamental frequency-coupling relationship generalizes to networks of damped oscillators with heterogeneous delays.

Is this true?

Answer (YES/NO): YES